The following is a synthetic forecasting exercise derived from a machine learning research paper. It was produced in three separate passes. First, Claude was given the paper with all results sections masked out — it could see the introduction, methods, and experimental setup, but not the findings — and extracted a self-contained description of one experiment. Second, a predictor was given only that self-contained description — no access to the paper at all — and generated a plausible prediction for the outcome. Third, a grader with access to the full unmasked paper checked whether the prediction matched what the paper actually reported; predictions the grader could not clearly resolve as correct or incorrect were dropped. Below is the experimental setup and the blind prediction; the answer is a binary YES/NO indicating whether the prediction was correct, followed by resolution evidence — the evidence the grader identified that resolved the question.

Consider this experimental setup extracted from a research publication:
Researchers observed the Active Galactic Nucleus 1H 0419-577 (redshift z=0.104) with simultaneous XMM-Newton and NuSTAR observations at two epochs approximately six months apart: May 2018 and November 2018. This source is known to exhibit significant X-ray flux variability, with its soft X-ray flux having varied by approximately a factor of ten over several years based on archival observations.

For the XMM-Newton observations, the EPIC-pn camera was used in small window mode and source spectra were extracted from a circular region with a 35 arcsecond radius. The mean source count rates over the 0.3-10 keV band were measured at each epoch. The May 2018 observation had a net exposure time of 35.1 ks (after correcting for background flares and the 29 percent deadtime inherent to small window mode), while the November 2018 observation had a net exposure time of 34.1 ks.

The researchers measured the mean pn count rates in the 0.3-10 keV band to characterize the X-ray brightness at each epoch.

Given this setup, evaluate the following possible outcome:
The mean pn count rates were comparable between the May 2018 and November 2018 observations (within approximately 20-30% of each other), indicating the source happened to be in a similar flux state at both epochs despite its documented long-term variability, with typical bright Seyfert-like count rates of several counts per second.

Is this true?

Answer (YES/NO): YES